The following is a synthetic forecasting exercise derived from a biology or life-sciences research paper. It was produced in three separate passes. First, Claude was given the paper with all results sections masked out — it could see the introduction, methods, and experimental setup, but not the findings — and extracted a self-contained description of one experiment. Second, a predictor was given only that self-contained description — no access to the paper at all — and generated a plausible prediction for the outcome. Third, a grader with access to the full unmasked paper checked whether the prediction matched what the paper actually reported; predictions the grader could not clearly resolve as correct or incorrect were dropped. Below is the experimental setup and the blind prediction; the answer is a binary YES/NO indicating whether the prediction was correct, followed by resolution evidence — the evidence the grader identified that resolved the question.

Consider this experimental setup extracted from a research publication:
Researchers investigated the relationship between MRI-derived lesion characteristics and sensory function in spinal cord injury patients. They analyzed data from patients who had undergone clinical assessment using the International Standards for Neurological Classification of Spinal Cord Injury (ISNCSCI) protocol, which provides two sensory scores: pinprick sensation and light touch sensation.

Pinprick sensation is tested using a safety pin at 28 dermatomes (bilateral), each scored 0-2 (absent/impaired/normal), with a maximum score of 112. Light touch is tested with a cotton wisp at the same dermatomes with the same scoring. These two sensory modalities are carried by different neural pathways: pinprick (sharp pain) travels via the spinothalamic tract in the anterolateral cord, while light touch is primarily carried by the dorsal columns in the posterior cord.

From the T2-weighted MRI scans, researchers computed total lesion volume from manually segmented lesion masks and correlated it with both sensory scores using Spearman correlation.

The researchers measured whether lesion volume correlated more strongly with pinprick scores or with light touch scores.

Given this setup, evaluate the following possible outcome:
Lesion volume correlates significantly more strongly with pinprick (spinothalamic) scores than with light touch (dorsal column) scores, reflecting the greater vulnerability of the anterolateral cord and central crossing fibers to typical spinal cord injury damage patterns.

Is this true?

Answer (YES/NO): YES